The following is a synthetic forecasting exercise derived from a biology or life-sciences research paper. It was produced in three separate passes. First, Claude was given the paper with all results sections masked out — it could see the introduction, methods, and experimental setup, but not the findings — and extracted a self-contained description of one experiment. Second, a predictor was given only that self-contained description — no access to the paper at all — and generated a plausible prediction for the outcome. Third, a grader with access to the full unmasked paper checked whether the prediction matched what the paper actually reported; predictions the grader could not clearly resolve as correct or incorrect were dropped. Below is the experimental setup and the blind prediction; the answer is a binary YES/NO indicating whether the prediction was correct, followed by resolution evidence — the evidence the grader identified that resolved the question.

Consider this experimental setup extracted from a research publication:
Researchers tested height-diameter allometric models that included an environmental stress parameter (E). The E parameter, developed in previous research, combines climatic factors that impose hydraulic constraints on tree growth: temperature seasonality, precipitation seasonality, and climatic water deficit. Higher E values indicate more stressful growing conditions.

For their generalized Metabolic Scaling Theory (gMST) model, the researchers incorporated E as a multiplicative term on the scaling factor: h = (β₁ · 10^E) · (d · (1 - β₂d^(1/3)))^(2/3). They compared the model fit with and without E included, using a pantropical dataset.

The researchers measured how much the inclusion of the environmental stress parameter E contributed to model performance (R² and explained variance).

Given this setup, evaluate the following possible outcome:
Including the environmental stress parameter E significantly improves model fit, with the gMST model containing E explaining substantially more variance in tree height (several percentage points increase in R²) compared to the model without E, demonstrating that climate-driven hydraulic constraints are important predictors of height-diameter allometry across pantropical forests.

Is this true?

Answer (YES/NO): YES